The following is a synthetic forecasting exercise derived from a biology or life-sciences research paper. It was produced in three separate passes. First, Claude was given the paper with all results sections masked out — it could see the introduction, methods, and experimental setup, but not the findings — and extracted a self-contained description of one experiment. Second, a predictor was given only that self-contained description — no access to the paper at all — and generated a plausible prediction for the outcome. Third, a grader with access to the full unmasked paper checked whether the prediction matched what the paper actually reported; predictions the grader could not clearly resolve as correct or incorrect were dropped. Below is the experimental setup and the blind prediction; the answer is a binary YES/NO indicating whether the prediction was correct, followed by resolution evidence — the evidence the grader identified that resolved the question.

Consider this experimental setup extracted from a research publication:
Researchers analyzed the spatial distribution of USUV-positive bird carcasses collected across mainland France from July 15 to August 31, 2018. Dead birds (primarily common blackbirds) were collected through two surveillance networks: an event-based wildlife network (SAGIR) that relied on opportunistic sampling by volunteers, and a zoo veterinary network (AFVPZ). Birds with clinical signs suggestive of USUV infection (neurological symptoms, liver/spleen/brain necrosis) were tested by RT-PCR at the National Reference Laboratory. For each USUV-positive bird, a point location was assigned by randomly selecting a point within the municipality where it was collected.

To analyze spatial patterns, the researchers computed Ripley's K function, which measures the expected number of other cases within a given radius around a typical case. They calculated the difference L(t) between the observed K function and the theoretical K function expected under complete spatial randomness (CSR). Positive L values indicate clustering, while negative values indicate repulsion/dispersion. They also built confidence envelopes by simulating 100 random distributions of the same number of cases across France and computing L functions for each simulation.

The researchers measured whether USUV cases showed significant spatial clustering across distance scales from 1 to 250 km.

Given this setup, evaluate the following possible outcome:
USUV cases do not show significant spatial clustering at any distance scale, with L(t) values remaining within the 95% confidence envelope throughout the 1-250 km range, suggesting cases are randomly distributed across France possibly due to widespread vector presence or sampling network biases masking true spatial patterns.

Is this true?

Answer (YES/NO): NO